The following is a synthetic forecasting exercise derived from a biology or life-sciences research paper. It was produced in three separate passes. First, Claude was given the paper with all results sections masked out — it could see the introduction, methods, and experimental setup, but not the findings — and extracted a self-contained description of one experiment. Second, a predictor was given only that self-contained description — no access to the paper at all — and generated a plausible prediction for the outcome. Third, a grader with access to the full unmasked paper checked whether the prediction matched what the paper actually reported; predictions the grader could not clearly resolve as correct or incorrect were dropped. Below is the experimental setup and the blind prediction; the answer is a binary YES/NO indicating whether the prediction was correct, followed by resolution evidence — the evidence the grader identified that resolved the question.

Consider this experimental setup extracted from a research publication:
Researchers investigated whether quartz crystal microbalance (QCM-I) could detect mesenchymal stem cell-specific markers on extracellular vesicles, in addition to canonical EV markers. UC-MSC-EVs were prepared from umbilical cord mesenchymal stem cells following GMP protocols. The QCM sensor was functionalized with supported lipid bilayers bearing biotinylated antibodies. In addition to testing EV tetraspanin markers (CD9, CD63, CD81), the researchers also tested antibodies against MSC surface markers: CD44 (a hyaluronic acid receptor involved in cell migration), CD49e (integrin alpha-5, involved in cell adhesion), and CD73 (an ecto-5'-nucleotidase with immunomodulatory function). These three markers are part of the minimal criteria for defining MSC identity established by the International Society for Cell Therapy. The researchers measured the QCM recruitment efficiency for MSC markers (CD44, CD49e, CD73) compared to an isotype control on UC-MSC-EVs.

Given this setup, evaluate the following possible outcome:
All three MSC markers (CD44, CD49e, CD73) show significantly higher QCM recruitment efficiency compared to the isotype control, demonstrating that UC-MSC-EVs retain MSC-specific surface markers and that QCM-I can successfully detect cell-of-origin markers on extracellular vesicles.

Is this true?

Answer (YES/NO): YES